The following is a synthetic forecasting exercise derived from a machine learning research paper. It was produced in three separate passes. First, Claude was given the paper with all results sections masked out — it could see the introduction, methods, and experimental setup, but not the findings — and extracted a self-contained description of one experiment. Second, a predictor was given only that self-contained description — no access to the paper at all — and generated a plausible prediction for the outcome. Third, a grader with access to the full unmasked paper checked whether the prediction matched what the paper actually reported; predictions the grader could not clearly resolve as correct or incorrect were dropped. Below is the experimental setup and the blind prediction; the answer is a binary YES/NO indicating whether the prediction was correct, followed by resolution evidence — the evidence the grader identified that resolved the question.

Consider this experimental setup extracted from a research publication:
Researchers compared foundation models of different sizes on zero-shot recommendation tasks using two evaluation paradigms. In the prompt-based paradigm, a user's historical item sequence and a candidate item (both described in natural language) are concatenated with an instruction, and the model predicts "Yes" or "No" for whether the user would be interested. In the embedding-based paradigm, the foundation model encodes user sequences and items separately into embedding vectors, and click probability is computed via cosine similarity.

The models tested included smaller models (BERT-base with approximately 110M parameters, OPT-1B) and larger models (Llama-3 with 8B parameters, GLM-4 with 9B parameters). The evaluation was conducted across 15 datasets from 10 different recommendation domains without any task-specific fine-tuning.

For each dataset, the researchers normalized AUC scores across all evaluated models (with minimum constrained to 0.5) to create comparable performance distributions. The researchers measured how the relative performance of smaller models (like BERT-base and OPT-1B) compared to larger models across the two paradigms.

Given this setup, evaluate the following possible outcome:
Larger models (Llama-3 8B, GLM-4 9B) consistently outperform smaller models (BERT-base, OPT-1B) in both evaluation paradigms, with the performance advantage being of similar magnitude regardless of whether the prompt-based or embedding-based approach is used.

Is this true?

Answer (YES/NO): NO